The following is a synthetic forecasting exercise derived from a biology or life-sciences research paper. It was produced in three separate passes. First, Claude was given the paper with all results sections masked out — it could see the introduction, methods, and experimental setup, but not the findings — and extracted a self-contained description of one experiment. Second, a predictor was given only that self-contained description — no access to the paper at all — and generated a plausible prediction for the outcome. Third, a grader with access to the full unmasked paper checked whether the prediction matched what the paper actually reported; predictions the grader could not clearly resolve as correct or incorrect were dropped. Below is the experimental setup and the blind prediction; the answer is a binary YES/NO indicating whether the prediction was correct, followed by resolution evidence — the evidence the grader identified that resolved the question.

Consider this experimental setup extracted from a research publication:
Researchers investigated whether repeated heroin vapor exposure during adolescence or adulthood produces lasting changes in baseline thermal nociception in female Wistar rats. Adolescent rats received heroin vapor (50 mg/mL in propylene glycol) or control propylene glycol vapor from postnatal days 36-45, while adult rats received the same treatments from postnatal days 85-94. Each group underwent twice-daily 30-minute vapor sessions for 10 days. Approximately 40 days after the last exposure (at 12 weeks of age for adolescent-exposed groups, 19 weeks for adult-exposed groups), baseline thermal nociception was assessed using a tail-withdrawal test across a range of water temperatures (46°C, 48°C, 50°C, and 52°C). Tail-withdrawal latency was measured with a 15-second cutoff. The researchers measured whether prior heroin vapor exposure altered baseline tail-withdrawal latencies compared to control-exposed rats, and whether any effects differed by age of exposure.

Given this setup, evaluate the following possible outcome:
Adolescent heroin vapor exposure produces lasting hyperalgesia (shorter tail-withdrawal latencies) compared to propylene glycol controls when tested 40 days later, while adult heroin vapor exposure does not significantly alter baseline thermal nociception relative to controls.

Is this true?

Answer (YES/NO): NO